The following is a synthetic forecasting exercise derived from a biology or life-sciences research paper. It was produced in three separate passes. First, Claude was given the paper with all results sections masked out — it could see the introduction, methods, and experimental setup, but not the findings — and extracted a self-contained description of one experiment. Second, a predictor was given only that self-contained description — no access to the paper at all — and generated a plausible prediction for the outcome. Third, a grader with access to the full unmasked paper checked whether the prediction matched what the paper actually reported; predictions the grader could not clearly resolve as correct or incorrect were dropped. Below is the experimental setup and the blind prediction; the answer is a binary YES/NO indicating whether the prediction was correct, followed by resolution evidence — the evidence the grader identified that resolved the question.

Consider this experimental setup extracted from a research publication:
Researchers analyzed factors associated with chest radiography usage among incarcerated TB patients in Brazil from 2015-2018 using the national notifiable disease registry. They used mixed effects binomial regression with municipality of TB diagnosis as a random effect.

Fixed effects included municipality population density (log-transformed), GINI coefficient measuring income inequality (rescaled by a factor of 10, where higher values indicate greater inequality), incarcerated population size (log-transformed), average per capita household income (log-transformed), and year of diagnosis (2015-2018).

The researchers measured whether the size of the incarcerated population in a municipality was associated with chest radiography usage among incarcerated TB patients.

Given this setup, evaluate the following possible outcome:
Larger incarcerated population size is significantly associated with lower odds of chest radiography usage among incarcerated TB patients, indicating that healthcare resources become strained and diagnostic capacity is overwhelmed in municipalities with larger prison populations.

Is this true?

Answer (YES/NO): YES